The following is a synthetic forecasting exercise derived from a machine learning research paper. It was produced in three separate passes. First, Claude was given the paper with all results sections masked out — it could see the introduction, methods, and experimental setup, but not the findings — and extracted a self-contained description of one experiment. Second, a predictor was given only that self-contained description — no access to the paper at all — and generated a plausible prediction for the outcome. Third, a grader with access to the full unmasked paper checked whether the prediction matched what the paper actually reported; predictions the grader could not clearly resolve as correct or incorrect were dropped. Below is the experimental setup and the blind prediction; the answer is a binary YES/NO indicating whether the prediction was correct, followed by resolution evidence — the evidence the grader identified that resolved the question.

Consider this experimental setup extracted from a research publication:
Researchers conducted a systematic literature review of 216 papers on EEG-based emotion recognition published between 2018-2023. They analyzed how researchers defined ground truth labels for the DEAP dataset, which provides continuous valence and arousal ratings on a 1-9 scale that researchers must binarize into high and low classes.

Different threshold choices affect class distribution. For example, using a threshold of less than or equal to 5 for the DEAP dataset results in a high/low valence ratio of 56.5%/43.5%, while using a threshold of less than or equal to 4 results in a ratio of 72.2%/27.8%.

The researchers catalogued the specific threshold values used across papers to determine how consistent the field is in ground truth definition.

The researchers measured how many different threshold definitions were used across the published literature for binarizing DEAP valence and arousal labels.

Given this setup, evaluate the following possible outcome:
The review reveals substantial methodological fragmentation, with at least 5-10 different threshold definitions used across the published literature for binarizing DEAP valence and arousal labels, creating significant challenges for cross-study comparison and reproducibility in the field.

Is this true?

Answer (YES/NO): YES